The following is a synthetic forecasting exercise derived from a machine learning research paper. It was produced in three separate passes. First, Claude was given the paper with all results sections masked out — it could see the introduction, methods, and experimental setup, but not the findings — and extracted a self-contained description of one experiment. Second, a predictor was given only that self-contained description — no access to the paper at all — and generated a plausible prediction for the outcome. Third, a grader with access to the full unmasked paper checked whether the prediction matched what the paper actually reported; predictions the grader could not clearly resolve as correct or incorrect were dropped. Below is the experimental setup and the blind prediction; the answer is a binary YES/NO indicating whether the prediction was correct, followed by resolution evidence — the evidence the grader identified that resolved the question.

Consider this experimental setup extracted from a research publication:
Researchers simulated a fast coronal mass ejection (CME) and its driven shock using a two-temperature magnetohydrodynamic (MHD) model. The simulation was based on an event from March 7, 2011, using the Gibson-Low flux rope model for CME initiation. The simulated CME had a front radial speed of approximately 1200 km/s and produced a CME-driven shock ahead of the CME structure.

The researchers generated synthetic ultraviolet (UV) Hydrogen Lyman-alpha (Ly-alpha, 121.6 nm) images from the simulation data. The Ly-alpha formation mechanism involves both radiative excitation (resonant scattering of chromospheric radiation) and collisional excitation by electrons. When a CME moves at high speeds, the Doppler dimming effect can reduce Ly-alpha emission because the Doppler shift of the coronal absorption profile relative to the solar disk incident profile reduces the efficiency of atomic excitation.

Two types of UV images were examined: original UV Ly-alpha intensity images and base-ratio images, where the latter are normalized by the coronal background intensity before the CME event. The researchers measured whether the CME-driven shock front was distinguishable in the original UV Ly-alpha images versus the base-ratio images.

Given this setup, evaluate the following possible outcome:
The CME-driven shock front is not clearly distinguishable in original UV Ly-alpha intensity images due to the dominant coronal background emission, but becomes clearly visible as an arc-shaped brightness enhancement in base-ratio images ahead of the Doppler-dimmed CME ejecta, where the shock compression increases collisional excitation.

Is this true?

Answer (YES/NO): NO